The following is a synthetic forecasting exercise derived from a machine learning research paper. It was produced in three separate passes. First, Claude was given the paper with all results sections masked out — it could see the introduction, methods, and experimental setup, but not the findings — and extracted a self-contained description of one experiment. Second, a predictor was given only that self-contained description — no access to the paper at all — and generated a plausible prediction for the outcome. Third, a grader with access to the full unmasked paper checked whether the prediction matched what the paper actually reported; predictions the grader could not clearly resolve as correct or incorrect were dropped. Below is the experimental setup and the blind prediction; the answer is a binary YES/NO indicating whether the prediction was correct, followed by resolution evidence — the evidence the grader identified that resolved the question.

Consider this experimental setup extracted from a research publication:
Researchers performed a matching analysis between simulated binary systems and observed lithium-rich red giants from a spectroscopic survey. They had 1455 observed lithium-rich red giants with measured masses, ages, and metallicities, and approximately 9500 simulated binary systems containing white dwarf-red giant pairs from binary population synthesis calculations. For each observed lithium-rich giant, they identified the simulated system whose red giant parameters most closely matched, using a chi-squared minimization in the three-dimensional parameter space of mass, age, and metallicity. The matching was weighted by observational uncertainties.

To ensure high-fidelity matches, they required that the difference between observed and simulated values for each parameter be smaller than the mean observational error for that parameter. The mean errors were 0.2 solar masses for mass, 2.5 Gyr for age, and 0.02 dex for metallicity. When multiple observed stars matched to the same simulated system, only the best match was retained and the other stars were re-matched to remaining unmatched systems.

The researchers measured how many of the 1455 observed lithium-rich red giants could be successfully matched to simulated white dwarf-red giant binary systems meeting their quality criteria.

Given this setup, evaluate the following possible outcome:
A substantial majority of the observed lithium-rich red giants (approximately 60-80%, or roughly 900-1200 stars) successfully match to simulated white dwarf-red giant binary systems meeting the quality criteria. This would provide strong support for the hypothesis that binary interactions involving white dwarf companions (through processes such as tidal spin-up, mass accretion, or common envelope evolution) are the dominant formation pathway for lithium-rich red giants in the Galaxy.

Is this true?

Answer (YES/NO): YES